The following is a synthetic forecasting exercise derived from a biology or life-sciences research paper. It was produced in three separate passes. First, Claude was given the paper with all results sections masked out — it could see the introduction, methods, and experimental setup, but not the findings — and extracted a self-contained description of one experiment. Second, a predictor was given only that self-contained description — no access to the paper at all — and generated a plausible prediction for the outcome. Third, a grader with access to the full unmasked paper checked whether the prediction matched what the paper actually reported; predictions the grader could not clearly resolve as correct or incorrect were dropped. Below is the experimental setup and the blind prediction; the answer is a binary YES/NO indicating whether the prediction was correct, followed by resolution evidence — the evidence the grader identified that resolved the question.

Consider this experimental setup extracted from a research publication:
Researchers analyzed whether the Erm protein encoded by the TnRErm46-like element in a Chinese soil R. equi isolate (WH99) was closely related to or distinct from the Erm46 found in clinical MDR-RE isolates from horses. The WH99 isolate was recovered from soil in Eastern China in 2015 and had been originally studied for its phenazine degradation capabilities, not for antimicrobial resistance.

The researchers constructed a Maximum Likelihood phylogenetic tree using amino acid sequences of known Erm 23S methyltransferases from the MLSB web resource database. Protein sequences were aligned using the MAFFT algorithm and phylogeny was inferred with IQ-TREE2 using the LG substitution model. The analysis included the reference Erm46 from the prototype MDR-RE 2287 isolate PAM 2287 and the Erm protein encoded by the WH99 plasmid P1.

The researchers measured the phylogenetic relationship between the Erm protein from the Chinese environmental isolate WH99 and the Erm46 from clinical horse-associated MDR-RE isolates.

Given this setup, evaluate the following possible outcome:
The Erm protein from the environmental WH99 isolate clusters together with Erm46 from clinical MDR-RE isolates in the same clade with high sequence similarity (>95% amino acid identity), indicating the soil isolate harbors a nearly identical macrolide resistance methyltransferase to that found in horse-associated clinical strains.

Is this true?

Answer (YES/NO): NO